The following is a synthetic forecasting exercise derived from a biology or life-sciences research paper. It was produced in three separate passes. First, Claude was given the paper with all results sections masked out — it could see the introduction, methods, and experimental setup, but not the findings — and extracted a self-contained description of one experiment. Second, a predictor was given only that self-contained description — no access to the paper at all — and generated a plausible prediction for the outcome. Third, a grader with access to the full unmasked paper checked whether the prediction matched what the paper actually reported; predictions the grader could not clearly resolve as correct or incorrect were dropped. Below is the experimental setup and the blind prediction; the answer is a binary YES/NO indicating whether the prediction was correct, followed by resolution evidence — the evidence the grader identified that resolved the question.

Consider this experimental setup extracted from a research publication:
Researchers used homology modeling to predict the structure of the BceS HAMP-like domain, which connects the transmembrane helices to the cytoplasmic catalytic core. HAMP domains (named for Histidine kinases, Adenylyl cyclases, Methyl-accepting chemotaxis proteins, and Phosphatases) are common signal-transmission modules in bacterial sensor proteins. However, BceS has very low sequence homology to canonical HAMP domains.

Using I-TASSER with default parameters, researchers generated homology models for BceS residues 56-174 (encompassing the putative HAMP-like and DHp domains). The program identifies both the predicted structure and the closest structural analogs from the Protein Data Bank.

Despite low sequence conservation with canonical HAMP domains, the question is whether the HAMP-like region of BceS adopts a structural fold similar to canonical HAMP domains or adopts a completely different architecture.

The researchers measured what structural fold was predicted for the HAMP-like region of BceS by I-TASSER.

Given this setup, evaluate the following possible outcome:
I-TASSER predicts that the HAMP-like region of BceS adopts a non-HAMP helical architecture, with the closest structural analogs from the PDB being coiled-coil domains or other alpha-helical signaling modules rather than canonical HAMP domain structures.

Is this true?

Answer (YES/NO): NO